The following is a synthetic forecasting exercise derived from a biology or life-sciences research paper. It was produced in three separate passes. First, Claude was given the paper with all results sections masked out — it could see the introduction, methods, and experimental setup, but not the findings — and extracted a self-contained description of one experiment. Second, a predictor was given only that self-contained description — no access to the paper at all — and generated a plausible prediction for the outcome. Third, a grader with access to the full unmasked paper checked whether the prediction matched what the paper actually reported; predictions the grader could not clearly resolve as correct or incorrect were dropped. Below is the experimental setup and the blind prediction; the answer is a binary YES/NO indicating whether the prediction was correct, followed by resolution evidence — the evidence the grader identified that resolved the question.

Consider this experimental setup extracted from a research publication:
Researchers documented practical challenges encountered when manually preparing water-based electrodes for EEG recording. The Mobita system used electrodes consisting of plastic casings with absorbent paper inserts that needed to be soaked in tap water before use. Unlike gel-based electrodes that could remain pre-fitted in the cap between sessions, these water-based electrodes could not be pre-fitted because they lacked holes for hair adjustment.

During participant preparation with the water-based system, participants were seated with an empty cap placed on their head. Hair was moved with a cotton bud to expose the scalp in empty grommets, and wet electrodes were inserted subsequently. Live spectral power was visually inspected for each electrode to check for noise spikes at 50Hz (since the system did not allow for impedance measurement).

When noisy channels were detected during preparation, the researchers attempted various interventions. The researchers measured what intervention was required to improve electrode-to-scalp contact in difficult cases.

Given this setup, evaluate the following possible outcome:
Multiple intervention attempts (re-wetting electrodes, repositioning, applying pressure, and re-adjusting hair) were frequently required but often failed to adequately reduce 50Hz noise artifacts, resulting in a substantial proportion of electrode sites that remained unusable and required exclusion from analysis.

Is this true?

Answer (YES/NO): NO